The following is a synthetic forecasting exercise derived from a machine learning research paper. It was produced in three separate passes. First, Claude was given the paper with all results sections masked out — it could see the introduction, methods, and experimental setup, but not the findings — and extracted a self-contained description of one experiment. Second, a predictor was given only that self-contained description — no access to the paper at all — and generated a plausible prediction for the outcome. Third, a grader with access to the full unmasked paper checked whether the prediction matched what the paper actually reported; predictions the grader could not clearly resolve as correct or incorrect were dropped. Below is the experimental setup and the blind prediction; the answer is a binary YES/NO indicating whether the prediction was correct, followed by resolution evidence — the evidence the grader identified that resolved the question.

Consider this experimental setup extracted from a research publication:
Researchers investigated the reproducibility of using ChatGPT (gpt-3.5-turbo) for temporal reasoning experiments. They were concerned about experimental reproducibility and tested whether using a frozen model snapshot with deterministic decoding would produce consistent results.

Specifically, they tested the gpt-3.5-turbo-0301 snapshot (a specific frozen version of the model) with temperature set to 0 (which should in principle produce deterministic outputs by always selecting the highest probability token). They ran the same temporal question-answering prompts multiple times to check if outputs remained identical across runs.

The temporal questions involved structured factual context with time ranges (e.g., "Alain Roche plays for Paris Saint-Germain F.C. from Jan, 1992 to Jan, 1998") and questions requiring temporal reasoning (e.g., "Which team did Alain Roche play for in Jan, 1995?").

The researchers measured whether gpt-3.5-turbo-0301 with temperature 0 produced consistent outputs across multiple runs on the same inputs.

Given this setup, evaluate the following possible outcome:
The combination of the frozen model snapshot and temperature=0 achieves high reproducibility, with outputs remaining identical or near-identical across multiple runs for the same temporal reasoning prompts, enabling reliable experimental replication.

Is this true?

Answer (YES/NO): NO